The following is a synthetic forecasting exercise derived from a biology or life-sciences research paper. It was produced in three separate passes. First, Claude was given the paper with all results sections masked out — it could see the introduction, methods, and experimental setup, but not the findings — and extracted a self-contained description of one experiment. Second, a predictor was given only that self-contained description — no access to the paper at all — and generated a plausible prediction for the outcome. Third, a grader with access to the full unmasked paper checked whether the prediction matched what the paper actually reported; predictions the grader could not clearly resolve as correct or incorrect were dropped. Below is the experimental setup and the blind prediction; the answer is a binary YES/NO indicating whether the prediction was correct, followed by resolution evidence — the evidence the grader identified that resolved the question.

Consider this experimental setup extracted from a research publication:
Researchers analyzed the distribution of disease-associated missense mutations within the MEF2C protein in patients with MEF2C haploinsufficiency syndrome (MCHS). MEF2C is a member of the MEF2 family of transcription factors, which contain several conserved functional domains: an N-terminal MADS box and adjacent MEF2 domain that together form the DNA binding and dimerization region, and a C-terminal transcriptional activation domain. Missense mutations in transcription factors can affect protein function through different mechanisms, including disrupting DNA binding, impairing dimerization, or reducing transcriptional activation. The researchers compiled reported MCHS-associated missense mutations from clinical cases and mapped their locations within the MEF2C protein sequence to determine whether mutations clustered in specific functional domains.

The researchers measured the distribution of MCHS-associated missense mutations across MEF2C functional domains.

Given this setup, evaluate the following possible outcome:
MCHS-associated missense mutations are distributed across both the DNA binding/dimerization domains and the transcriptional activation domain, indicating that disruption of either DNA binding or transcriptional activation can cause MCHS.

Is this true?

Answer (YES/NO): NO